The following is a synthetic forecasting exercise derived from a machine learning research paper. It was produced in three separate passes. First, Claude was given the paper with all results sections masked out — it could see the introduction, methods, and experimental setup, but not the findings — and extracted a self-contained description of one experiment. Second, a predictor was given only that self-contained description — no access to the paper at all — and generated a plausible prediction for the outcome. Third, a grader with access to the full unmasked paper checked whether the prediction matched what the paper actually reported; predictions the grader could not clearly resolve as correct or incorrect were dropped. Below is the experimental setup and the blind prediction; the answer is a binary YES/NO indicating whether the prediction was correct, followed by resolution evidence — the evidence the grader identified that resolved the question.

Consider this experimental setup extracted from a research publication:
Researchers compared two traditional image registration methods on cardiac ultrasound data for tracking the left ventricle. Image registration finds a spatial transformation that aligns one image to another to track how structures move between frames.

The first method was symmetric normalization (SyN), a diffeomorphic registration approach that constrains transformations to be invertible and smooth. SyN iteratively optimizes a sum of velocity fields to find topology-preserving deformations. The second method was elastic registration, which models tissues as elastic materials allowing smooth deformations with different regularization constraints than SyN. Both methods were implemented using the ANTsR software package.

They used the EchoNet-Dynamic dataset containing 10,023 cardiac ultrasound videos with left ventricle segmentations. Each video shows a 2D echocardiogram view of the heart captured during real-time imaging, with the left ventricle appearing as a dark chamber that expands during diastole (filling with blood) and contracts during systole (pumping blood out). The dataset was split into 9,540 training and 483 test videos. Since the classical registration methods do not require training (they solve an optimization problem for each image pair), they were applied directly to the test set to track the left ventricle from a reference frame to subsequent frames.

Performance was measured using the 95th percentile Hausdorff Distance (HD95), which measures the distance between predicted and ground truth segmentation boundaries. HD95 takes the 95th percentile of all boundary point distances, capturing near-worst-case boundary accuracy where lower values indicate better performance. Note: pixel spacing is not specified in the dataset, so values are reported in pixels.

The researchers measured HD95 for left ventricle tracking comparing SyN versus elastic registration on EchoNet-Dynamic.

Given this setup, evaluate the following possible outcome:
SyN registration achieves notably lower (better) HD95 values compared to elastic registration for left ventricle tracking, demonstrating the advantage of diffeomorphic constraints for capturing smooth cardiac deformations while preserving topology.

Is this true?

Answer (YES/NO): YES